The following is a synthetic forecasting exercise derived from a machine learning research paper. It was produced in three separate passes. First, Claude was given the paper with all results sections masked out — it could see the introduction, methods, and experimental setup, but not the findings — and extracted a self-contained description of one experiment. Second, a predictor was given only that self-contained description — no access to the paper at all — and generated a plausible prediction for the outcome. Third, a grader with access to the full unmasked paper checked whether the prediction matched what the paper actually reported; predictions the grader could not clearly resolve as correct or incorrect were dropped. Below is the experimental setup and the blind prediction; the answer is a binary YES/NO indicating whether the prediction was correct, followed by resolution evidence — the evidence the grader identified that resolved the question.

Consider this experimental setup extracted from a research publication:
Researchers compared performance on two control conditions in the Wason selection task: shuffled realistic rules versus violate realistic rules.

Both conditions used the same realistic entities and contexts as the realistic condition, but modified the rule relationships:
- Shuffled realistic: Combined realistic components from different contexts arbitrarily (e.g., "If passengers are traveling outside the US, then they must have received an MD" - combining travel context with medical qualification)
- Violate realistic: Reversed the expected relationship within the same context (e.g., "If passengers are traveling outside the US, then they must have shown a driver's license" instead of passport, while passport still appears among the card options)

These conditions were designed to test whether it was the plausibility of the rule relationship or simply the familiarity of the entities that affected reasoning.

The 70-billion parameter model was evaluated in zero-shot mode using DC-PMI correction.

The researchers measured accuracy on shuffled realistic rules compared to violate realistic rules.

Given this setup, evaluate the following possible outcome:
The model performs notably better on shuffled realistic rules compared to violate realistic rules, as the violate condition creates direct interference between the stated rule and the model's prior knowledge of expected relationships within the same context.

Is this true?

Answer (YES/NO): YES